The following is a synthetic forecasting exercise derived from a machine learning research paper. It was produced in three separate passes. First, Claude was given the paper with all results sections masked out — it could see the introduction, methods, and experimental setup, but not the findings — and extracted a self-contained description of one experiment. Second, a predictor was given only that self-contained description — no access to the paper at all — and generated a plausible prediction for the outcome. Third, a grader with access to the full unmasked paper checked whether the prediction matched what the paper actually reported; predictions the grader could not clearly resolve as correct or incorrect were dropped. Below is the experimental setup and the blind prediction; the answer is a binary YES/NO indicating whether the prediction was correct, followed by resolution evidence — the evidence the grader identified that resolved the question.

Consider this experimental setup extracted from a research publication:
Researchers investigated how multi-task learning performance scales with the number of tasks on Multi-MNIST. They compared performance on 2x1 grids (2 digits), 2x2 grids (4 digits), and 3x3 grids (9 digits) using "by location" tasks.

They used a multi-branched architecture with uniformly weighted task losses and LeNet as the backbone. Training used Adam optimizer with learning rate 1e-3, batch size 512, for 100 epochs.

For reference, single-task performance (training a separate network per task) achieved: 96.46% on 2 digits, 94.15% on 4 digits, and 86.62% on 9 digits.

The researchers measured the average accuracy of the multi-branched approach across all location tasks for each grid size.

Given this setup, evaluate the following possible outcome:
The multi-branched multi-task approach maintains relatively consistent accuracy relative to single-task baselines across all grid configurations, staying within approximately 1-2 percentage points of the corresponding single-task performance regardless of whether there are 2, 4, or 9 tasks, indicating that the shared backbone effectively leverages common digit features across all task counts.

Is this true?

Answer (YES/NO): NO